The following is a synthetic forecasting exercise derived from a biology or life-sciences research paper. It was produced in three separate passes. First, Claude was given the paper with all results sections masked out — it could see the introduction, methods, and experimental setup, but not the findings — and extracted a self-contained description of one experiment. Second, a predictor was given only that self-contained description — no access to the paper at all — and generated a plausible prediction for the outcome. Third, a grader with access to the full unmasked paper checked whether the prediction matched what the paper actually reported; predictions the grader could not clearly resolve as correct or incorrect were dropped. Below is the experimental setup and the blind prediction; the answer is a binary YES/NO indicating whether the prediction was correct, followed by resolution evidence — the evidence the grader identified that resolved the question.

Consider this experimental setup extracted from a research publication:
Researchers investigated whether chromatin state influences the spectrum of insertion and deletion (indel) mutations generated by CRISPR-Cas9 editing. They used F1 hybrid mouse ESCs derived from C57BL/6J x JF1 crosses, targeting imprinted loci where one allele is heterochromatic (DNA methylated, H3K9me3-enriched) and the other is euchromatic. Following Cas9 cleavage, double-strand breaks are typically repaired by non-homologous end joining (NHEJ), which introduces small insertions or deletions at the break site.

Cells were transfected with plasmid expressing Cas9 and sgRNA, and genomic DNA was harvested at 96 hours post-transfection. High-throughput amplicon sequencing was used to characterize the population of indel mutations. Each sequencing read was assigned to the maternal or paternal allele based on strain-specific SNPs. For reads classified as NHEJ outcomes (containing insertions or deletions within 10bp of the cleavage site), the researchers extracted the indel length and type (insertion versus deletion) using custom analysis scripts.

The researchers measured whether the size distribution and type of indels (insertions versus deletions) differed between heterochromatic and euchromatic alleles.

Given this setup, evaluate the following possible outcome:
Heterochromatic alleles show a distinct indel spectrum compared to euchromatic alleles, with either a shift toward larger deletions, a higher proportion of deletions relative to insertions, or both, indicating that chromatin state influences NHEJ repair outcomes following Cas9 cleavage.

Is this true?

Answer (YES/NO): NO